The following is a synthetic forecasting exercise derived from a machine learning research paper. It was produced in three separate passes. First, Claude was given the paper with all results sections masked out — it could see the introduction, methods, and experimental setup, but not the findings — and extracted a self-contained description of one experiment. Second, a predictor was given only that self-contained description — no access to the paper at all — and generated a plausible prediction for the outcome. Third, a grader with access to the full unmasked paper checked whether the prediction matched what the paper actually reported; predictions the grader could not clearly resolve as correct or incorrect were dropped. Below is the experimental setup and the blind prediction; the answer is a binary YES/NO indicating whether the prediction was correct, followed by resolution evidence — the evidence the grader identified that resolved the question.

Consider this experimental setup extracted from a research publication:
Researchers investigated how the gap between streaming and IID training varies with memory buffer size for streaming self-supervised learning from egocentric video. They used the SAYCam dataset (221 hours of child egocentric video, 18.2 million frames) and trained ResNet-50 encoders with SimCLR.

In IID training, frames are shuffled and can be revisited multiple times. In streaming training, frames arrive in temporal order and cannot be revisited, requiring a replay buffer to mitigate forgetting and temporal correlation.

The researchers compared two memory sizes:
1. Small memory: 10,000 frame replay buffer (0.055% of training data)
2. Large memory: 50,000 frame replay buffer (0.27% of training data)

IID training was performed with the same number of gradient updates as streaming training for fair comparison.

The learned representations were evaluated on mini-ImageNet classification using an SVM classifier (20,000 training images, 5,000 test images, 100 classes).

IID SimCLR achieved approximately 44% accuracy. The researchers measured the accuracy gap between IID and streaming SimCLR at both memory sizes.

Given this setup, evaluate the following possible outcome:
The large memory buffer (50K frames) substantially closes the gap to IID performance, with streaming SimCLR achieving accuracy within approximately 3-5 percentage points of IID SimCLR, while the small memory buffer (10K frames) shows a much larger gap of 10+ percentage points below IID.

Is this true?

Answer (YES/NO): NO